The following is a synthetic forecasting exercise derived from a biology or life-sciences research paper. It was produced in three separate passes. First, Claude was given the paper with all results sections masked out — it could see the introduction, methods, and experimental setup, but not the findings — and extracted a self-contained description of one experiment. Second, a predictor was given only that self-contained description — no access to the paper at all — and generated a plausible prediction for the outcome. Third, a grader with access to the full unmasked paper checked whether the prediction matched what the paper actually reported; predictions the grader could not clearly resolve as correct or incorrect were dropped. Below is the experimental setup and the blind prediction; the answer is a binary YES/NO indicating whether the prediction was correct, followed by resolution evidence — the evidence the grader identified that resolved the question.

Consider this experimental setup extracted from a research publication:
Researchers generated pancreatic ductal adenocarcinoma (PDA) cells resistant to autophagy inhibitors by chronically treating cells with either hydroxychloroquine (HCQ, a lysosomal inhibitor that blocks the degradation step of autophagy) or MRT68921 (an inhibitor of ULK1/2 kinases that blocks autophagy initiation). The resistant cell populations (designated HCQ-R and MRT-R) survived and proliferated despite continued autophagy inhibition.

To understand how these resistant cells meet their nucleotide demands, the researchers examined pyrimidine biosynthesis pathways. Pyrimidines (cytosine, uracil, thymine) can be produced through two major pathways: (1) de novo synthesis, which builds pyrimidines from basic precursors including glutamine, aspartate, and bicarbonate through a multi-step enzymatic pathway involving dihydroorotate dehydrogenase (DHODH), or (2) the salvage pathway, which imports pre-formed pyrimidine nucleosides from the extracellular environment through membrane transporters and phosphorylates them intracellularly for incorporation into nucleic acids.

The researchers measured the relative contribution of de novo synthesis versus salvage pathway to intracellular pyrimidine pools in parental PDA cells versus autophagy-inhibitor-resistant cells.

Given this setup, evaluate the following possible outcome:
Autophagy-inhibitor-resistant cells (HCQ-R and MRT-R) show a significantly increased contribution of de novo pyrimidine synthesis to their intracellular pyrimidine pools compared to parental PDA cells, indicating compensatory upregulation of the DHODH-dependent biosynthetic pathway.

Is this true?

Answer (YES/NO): NO